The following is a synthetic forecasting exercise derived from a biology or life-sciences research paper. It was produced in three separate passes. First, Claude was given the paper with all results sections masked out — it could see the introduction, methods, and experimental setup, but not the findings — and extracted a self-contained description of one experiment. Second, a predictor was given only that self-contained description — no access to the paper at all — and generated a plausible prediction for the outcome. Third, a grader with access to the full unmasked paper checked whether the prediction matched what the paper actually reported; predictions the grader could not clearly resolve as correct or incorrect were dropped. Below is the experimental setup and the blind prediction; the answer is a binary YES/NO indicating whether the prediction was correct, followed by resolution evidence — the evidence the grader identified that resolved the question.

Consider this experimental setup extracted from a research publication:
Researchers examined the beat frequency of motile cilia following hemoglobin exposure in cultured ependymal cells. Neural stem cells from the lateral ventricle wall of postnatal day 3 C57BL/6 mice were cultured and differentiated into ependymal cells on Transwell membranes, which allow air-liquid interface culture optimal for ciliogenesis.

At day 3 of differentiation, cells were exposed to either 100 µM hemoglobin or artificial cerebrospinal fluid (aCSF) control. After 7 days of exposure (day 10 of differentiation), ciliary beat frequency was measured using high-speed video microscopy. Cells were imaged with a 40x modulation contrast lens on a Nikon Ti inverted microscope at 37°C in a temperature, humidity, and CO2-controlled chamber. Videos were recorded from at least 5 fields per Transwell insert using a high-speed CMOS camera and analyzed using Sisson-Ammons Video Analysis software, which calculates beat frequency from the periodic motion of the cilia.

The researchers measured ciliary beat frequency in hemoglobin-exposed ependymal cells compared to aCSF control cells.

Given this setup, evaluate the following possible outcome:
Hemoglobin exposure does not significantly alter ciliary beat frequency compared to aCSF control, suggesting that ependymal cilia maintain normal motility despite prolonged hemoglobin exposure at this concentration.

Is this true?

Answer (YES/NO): YES